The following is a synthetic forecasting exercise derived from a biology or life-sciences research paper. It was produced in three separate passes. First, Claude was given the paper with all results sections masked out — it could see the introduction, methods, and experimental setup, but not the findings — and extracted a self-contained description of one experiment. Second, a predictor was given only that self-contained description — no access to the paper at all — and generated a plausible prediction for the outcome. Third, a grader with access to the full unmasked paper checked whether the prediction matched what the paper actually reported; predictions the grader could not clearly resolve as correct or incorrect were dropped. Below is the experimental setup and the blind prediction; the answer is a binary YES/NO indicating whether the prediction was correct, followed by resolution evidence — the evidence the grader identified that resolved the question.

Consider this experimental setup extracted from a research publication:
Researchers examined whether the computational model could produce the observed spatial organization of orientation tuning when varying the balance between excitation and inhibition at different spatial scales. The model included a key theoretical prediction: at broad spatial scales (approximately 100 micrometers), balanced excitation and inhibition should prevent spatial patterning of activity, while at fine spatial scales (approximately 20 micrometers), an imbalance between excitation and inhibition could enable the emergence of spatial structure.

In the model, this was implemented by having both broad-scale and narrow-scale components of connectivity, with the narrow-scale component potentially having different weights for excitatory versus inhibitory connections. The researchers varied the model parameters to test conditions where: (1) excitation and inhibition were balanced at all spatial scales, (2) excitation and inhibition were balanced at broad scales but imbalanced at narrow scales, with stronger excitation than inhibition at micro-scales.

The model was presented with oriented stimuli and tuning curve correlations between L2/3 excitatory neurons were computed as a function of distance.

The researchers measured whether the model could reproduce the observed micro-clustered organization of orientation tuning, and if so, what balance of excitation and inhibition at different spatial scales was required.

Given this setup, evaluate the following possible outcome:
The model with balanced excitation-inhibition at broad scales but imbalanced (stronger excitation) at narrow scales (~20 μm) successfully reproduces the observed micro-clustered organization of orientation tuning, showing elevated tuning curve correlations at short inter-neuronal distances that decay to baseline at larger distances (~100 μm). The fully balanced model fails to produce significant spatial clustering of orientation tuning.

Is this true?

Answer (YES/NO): YES